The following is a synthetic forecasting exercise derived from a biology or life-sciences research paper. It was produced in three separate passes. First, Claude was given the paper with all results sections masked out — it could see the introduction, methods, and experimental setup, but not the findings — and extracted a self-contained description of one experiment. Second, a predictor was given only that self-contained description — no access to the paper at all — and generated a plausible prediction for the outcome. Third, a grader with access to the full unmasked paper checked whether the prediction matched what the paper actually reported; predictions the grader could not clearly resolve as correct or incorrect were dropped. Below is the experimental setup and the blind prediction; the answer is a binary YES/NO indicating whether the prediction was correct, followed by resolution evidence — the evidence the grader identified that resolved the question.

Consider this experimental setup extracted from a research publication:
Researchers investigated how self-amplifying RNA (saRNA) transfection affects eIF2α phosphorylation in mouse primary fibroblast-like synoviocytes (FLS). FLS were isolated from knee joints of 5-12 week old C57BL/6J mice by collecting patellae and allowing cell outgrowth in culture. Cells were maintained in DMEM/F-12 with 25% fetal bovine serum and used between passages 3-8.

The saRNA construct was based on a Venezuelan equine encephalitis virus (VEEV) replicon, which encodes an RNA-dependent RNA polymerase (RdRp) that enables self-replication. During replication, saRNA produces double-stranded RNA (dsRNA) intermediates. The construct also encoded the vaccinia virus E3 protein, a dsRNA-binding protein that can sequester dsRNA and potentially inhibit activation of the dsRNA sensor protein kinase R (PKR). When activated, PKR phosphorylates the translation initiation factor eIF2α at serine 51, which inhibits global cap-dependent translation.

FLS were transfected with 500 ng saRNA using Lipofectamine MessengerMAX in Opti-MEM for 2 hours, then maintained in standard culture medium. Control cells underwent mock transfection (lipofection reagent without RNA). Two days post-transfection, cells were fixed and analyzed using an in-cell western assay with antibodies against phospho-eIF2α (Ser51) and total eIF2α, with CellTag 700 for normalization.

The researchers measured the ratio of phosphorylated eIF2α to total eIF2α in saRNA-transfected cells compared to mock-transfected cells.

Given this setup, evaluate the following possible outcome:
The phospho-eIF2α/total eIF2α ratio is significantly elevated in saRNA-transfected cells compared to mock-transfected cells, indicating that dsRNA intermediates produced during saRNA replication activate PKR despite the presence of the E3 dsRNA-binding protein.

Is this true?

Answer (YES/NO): NO